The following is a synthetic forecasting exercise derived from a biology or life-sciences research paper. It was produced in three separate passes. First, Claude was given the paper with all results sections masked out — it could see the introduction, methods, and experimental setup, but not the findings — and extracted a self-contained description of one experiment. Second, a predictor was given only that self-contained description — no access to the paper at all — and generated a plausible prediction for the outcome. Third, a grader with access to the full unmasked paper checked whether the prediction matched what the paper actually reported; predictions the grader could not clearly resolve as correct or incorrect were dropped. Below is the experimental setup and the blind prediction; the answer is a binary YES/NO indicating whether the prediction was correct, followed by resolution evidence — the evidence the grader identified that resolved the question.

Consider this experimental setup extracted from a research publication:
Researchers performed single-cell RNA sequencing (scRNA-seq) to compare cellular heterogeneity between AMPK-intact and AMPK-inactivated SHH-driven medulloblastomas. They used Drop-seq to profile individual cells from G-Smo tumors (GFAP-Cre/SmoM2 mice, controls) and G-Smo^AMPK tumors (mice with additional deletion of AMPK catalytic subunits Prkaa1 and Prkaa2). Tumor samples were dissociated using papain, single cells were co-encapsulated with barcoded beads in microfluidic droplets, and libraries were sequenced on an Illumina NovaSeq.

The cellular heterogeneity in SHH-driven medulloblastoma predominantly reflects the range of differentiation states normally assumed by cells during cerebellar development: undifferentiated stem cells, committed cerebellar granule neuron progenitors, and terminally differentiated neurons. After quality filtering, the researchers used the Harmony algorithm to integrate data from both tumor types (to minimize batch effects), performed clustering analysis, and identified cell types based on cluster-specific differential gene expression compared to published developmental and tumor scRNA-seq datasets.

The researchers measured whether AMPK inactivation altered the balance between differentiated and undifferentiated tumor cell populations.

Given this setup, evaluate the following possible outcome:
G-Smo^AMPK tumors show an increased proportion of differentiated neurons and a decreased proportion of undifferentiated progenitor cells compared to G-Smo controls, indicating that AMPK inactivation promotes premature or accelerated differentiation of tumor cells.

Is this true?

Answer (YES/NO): YES